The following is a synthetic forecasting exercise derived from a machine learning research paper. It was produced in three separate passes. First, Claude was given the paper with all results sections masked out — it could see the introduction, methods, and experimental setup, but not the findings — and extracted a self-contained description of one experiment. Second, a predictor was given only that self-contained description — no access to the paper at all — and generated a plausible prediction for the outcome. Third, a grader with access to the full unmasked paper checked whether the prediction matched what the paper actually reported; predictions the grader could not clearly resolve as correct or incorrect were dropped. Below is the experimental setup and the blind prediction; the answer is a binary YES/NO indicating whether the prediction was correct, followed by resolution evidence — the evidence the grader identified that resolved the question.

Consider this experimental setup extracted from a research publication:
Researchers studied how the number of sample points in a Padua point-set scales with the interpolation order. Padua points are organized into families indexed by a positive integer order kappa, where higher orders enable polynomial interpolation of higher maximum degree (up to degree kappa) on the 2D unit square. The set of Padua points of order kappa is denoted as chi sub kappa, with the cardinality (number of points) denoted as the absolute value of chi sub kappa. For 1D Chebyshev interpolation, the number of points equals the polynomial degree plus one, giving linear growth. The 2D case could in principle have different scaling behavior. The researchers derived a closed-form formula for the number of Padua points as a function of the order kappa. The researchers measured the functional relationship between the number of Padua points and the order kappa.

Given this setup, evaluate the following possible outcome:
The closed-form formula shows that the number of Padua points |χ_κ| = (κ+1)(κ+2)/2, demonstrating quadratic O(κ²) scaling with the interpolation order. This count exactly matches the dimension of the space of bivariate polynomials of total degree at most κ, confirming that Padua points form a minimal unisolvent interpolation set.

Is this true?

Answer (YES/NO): YES